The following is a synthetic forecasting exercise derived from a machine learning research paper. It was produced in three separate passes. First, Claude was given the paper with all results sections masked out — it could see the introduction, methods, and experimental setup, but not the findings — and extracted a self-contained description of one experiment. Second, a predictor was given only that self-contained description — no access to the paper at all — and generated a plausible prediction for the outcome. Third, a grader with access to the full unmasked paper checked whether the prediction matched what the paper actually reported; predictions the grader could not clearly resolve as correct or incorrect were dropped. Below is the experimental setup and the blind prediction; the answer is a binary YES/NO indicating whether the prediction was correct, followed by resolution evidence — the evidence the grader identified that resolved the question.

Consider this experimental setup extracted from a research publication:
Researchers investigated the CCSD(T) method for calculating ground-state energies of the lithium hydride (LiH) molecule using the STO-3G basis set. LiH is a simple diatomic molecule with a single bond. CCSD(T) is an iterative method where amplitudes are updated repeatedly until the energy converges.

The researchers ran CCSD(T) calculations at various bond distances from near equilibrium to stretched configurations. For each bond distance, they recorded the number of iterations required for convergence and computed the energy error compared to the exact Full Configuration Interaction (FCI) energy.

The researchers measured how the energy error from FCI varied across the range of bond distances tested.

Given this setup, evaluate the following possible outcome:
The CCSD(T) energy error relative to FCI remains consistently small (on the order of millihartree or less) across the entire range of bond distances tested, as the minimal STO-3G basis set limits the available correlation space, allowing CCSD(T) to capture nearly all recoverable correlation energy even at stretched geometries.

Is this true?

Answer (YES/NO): YES